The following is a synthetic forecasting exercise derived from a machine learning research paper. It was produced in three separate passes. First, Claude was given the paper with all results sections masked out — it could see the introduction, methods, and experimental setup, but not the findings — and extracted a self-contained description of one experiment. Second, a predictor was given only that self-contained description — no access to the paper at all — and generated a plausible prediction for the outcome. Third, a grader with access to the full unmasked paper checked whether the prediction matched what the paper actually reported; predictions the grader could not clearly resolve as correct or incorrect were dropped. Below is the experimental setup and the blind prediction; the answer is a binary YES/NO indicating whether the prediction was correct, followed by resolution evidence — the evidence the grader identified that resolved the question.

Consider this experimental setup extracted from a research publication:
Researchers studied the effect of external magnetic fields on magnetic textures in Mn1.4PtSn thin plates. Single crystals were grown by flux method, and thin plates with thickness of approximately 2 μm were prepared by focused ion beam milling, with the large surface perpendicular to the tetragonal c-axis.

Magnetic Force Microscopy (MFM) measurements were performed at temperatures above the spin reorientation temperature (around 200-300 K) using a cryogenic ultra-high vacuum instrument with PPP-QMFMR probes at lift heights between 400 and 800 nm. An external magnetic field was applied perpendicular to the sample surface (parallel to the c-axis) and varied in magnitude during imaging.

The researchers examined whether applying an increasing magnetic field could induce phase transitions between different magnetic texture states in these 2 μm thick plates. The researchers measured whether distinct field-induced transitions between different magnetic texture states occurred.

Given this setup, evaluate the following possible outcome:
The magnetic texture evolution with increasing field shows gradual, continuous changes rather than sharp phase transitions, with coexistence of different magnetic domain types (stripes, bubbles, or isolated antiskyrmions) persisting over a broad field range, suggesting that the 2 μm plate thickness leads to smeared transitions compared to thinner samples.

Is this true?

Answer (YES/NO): NO